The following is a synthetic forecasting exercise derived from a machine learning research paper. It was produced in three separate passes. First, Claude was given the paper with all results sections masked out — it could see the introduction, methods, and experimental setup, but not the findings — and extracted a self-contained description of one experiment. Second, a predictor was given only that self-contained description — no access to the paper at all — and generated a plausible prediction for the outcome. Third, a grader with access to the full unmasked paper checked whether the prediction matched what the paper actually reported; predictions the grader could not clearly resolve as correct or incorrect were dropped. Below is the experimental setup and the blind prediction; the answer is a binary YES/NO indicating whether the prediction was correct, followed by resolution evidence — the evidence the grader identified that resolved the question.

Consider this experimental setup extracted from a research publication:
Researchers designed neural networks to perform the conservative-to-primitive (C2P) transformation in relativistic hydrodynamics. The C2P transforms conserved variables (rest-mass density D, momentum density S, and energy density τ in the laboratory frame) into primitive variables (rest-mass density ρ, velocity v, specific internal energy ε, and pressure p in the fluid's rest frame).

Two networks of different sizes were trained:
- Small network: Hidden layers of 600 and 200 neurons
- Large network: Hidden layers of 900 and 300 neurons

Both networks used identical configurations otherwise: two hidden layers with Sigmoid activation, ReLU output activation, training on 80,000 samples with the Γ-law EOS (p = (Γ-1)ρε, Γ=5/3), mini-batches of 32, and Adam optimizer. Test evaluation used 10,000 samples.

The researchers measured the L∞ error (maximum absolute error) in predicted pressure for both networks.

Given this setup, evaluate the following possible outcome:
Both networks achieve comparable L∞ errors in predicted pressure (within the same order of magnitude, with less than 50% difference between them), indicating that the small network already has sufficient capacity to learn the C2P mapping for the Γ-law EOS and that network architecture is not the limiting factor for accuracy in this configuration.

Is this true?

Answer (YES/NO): YES